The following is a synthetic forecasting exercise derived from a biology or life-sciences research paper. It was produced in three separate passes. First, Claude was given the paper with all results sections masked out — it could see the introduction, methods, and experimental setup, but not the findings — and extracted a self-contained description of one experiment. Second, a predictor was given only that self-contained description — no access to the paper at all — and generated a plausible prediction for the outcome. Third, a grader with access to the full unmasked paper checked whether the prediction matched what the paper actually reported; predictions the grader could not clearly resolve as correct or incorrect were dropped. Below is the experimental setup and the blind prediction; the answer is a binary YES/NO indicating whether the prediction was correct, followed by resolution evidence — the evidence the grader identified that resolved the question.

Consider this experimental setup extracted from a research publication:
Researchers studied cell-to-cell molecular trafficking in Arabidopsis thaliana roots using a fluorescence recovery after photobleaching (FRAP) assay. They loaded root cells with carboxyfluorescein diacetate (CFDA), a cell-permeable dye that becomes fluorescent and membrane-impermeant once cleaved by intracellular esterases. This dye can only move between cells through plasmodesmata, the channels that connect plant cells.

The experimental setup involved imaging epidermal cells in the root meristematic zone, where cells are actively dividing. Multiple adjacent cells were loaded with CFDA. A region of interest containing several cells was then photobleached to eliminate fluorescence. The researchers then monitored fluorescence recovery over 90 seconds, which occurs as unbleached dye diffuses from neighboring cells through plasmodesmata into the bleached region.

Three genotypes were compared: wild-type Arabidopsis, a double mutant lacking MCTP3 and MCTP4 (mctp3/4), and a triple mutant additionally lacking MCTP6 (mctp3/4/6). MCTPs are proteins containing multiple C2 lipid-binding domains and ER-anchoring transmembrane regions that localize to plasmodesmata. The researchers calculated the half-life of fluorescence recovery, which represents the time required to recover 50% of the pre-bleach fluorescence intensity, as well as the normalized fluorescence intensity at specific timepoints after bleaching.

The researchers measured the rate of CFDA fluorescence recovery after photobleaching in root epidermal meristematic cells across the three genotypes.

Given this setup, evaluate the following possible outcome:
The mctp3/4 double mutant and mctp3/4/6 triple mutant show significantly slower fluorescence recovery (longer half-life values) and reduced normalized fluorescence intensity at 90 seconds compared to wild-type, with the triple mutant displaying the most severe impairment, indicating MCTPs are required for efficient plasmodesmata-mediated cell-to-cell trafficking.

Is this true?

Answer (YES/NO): NO